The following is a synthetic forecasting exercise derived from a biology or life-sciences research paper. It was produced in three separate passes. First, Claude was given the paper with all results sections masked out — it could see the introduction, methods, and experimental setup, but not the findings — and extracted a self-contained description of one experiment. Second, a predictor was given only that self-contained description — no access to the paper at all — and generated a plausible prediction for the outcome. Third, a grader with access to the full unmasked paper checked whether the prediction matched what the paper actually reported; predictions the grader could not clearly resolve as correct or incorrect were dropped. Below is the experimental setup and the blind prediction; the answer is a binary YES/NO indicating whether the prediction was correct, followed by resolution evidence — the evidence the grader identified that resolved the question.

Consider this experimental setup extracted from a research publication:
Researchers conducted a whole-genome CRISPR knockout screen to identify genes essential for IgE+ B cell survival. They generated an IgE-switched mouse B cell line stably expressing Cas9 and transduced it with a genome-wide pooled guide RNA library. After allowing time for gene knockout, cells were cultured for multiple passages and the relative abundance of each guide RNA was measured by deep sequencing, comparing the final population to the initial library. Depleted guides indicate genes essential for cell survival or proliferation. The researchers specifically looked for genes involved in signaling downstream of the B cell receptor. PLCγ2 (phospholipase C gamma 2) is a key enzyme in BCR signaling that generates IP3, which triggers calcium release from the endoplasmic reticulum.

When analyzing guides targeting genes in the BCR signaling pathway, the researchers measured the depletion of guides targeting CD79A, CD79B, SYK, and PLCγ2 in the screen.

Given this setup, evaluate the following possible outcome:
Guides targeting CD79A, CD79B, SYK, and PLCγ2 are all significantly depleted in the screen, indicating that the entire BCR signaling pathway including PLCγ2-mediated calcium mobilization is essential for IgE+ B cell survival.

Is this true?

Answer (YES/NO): NO